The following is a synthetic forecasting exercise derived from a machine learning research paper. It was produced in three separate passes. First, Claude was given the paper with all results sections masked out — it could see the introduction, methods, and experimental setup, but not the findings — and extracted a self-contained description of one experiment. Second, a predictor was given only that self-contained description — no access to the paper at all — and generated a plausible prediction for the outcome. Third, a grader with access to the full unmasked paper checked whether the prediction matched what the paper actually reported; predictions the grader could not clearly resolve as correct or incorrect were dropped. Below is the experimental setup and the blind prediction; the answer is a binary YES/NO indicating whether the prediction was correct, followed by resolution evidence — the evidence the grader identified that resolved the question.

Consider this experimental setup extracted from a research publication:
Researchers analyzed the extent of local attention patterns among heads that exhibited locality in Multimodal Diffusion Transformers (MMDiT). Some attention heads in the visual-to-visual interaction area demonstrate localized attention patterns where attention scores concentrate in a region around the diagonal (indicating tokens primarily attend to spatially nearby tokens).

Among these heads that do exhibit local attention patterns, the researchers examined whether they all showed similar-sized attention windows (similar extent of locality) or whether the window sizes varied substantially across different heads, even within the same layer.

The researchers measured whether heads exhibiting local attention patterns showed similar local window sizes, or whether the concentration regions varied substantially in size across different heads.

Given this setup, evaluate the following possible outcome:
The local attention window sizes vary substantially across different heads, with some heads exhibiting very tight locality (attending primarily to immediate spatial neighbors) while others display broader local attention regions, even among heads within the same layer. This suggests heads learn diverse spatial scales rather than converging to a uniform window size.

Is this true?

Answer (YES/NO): YES